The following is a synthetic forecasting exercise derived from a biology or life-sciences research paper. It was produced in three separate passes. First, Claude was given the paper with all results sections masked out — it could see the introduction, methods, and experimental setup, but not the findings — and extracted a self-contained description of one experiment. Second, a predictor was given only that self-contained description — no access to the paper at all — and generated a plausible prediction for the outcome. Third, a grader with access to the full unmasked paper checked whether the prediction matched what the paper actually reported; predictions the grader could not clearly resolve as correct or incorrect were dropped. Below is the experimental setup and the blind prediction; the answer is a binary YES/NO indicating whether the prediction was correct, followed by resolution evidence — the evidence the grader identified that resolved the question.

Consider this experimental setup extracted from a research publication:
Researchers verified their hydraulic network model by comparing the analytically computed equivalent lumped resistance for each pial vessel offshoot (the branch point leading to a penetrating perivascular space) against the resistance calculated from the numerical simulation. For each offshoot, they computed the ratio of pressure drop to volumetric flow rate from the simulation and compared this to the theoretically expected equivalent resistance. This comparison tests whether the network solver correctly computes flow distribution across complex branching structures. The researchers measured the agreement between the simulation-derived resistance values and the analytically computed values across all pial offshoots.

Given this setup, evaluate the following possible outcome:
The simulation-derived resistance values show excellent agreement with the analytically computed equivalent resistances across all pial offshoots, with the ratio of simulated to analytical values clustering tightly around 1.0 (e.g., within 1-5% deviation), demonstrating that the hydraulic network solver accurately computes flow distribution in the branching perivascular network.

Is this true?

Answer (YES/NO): NO